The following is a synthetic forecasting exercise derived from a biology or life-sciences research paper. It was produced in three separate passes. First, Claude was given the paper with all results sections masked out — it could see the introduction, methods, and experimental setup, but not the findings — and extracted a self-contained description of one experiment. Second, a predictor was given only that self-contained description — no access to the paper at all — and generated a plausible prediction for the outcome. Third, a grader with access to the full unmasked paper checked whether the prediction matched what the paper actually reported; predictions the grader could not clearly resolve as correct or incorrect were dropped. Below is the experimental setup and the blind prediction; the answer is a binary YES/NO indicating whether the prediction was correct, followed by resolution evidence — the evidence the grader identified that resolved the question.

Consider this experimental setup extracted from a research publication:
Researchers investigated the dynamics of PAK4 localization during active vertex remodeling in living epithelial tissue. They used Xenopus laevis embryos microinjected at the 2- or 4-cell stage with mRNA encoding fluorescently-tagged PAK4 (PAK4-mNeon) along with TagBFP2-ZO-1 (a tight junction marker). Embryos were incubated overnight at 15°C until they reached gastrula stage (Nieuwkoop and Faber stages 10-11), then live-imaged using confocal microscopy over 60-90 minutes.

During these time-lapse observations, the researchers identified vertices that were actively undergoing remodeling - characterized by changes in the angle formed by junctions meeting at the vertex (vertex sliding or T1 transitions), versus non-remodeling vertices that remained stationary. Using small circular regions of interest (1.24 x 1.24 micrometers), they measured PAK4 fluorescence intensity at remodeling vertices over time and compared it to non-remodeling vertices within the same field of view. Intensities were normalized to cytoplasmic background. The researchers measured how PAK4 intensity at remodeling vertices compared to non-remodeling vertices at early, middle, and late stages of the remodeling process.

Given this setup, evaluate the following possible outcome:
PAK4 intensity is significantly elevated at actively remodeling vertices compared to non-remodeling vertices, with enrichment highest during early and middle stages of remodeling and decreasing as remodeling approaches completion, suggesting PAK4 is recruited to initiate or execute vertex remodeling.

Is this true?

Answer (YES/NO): NO